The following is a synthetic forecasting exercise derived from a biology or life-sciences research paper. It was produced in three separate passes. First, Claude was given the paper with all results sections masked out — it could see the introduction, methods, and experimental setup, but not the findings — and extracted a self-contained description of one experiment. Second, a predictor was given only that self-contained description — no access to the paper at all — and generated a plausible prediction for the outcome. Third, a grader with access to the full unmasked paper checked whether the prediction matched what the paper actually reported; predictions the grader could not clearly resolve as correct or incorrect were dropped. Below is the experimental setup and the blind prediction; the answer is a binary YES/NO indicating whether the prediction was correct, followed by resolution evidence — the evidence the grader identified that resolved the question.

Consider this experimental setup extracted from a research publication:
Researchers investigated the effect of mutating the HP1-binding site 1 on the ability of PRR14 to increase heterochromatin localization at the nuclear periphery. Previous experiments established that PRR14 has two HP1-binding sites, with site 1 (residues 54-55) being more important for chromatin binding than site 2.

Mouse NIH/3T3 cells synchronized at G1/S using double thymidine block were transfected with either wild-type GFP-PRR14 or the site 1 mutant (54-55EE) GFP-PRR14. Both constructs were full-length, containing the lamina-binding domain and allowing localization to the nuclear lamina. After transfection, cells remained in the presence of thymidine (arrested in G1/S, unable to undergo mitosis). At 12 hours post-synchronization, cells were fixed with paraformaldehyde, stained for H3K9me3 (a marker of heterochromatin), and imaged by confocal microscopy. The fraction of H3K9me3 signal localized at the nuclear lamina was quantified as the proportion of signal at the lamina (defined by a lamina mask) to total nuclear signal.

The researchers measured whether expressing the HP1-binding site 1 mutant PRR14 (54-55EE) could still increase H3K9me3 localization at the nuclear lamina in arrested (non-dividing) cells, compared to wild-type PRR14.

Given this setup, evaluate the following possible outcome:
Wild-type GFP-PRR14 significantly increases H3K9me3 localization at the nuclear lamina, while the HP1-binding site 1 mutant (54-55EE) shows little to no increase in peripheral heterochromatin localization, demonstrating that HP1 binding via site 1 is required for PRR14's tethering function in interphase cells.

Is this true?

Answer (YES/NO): YES